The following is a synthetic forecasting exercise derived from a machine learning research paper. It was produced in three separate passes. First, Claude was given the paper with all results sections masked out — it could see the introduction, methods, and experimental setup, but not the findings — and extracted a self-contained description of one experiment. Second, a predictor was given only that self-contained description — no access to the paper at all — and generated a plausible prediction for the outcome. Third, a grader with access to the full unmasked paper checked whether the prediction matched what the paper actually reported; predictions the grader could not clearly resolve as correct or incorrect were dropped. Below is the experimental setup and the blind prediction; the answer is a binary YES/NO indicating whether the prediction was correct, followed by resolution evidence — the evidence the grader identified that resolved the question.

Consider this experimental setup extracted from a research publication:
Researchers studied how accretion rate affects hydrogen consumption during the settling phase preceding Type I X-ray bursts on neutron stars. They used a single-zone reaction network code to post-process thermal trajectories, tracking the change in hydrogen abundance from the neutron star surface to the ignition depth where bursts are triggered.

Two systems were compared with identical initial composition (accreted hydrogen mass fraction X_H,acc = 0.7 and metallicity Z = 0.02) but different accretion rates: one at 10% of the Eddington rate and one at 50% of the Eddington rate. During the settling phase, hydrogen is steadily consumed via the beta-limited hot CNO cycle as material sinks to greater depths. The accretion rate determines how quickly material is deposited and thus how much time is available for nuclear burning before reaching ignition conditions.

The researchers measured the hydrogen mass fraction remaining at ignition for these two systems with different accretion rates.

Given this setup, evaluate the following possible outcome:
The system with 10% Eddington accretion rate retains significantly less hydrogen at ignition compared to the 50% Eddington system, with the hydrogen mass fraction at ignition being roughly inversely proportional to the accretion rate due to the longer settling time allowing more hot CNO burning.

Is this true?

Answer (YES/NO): NO